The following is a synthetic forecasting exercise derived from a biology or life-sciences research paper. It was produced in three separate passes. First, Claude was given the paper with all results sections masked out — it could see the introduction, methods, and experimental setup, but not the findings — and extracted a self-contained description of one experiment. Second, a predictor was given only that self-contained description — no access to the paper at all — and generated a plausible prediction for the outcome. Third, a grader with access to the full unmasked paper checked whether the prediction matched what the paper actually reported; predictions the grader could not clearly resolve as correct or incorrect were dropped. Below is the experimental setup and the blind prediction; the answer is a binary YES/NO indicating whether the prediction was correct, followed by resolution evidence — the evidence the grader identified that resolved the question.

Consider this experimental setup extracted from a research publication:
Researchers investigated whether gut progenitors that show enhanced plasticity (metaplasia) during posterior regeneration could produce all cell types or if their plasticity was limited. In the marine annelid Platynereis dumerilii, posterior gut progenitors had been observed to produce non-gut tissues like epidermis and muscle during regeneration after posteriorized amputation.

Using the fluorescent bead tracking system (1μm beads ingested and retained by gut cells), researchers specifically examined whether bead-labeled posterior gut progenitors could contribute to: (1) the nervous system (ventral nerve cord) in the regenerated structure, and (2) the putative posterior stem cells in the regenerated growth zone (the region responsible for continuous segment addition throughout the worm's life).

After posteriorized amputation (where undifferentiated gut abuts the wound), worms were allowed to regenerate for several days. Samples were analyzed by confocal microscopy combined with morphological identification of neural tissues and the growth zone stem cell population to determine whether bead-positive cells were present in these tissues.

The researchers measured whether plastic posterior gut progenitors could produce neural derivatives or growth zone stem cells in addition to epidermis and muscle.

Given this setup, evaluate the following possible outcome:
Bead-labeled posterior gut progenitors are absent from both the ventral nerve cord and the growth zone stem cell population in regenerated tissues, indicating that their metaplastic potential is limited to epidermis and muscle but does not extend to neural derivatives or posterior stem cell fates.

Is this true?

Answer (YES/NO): YES